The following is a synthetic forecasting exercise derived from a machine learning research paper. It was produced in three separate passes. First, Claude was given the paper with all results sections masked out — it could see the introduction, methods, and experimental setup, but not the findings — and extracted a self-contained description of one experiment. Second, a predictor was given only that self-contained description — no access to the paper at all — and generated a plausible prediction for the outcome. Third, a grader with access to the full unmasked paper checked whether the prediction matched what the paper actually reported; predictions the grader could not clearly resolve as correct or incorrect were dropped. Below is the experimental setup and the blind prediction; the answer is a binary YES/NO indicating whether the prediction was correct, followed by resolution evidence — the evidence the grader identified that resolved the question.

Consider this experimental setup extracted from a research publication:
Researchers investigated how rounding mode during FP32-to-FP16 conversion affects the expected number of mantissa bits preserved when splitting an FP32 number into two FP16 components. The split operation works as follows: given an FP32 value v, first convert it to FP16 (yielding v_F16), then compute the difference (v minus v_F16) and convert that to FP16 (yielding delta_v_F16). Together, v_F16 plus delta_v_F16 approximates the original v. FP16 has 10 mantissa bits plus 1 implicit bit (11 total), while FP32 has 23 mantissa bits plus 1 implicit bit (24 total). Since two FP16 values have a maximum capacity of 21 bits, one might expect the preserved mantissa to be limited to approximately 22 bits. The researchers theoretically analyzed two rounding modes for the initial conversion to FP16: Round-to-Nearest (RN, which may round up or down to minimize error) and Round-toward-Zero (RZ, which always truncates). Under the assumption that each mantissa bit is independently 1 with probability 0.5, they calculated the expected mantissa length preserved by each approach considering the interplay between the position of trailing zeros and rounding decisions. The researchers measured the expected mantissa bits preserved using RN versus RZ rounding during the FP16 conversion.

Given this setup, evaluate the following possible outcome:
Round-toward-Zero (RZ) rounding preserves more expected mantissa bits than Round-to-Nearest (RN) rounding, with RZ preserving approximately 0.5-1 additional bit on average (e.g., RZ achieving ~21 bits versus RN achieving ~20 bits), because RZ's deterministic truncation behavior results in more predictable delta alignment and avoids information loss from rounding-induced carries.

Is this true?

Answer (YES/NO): NO